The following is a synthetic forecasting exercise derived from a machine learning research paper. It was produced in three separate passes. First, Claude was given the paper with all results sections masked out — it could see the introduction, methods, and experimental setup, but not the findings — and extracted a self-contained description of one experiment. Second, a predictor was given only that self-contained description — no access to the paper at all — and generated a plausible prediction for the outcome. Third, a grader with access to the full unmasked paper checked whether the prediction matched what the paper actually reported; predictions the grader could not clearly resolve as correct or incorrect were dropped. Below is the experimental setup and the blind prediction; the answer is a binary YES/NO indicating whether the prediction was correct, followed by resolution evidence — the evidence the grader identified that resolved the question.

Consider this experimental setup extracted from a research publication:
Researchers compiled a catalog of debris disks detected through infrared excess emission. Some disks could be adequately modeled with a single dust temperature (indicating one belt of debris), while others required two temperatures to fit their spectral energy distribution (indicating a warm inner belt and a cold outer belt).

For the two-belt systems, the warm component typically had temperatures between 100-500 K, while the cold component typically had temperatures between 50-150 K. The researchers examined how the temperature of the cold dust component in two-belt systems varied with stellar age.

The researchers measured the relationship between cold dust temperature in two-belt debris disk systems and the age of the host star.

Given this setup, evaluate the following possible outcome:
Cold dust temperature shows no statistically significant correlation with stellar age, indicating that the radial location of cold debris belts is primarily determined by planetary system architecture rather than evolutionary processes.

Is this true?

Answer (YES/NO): NO